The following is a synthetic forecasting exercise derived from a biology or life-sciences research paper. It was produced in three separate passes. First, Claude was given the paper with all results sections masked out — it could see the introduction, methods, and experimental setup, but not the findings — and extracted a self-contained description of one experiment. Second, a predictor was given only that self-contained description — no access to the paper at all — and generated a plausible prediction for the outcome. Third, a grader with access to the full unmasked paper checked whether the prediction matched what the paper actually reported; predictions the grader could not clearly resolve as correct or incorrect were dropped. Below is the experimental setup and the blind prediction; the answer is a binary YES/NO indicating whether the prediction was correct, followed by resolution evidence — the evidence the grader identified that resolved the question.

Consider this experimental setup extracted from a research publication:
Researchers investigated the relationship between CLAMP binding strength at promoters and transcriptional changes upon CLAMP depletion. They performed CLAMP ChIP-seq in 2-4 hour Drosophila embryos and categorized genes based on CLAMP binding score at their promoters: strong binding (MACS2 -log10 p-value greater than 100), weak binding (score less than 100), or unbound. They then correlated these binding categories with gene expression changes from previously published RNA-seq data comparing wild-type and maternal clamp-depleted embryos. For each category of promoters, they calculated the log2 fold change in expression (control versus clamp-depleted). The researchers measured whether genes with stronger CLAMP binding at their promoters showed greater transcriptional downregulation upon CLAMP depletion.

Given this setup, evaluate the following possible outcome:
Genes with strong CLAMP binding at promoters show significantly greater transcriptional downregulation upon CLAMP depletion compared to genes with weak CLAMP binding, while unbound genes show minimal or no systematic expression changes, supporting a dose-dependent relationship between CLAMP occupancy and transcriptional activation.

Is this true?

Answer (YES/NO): YES